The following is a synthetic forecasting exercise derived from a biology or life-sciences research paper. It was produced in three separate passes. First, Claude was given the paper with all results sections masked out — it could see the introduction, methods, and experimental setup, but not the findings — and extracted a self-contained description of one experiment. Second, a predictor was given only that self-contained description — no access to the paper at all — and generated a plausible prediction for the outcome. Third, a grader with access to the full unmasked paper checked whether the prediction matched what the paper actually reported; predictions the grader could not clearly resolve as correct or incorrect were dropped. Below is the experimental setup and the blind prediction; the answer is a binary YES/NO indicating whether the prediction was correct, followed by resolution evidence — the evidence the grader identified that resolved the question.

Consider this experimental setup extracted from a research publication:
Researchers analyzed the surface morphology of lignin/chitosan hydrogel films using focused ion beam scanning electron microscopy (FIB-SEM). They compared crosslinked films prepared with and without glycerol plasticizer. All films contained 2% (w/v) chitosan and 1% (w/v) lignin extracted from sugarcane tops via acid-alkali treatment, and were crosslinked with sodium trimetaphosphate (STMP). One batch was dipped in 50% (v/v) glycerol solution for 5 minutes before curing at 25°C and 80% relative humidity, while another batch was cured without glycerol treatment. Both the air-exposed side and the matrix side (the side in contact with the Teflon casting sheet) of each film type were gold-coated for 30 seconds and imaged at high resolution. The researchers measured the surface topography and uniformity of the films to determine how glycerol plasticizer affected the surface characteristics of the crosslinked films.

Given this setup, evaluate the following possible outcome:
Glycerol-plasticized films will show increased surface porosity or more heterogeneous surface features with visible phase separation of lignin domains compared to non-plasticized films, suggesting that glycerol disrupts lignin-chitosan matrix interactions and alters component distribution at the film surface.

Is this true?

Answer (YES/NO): NO